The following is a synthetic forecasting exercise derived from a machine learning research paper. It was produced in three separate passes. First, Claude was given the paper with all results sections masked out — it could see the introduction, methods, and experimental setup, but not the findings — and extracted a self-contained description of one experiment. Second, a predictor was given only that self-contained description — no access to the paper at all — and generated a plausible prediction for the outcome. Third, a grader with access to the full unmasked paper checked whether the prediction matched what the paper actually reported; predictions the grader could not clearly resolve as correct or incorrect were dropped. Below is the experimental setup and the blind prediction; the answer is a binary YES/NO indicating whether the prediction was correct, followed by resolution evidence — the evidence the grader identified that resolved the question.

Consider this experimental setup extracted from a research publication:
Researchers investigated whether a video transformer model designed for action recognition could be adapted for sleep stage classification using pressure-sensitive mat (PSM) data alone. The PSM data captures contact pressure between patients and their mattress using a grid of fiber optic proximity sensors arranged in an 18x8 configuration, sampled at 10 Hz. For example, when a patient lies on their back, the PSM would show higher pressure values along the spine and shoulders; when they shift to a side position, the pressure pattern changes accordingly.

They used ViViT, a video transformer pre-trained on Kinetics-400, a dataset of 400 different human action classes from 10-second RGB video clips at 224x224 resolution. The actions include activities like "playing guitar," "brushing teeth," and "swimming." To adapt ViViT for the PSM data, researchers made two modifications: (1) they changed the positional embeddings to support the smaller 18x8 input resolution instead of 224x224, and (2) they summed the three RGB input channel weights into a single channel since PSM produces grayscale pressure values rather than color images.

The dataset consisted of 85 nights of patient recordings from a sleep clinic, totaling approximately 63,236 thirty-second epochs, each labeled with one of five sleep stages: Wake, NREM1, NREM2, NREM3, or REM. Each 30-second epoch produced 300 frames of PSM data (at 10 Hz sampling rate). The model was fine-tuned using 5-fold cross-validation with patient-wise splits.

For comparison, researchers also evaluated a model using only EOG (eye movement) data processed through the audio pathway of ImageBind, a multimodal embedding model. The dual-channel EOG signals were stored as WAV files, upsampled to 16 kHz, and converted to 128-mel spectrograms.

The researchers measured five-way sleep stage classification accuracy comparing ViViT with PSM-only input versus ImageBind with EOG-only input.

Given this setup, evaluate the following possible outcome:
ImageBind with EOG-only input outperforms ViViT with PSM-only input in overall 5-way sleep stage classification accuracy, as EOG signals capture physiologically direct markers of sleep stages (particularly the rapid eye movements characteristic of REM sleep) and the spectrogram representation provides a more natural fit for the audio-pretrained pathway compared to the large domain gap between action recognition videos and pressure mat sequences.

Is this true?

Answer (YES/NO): YES